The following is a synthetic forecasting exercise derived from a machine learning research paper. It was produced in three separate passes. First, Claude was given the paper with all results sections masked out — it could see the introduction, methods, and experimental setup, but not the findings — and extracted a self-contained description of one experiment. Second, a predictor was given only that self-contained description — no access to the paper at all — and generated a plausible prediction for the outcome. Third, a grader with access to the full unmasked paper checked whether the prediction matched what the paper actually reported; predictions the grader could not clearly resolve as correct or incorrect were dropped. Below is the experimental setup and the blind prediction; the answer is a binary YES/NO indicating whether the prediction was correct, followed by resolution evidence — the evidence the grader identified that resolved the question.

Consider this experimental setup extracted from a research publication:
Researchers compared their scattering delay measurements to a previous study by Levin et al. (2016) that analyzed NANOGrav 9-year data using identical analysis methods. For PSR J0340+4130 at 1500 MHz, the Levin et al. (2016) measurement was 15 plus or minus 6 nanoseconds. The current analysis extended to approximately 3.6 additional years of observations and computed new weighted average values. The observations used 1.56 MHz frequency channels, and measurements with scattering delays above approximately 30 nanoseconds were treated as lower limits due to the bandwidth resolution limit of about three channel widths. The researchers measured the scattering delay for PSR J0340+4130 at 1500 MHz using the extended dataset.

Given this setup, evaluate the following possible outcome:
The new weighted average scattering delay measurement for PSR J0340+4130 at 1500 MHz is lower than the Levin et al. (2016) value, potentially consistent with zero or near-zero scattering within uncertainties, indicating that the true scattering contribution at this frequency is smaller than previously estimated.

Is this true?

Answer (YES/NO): NO